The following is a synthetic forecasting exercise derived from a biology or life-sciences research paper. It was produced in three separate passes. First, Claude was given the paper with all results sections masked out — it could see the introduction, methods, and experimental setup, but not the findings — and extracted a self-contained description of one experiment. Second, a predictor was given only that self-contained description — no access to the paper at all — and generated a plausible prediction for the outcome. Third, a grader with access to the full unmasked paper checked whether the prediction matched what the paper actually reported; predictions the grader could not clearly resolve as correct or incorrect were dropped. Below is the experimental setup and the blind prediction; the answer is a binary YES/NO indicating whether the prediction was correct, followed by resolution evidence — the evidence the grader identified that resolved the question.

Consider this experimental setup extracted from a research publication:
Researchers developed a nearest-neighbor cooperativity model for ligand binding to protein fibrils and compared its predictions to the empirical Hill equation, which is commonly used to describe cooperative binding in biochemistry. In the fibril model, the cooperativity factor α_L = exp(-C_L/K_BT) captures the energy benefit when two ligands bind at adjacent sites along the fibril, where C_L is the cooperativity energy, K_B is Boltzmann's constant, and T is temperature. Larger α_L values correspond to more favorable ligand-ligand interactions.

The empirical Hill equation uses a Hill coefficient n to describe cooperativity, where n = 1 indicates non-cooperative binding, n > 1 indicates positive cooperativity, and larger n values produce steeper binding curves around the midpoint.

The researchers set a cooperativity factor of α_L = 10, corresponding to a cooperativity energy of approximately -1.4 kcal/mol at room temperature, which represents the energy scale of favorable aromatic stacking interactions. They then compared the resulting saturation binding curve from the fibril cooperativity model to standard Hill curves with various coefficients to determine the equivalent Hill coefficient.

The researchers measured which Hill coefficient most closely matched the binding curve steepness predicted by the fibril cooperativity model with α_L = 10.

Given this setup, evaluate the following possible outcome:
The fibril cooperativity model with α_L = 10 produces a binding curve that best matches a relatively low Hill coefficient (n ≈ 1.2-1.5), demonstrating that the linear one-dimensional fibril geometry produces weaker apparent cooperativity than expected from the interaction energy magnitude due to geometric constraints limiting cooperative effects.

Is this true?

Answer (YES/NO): NO